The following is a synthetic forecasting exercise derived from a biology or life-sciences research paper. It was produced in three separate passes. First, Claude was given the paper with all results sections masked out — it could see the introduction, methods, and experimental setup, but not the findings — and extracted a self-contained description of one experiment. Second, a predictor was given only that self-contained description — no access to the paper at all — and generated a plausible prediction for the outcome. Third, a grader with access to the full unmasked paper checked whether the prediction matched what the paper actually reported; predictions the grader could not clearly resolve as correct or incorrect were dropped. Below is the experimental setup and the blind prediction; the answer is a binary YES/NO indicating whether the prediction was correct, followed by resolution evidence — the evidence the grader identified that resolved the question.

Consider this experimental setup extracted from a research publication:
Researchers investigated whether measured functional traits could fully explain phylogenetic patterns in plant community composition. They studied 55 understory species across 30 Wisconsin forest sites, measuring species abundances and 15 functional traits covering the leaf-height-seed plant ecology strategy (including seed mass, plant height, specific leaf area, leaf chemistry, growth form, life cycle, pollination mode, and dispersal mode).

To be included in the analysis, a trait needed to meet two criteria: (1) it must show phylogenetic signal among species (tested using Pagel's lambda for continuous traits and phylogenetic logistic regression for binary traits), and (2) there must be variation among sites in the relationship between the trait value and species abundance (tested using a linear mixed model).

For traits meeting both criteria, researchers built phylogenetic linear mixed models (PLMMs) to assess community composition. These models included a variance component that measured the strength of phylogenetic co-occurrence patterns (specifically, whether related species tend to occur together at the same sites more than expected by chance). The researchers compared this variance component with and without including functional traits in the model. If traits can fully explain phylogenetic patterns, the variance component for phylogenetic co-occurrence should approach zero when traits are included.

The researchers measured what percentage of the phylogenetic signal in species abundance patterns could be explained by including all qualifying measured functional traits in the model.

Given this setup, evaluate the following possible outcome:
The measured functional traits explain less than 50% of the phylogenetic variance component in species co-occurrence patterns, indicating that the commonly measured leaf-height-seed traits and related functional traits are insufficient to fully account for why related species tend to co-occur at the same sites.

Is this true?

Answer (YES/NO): NO